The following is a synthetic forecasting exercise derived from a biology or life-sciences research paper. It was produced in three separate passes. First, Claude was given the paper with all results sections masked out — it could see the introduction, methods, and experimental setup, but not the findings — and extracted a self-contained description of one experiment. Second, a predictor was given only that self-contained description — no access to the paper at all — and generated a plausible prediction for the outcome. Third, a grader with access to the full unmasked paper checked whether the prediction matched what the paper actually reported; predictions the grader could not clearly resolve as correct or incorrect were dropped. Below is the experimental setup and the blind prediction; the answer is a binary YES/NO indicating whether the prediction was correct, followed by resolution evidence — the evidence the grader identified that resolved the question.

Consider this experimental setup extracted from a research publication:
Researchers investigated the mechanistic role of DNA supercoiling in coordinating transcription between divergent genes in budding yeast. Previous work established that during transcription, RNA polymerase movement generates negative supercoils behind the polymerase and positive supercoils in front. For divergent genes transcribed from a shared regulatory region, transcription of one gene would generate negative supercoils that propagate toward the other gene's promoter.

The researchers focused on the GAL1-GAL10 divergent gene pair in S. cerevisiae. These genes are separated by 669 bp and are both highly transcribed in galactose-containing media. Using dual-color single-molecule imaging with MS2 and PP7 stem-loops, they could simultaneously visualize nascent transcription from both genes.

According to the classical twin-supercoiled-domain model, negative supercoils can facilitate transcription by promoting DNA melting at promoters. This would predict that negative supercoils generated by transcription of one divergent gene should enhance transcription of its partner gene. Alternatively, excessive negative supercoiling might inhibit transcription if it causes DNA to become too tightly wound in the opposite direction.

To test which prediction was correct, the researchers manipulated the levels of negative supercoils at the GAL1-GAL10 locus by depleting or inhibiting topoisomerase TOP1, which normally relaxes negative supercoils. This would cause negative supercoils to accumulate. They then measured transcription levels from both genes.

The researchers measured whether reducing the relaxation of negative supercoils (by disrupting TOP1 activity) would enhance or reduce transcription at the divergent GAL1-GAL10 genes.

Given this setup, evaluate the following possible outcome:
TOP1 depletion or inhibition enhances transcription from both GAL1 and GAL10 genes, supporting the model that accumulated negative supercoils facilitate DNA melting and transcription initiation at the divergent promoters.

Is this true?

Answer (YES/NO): NO